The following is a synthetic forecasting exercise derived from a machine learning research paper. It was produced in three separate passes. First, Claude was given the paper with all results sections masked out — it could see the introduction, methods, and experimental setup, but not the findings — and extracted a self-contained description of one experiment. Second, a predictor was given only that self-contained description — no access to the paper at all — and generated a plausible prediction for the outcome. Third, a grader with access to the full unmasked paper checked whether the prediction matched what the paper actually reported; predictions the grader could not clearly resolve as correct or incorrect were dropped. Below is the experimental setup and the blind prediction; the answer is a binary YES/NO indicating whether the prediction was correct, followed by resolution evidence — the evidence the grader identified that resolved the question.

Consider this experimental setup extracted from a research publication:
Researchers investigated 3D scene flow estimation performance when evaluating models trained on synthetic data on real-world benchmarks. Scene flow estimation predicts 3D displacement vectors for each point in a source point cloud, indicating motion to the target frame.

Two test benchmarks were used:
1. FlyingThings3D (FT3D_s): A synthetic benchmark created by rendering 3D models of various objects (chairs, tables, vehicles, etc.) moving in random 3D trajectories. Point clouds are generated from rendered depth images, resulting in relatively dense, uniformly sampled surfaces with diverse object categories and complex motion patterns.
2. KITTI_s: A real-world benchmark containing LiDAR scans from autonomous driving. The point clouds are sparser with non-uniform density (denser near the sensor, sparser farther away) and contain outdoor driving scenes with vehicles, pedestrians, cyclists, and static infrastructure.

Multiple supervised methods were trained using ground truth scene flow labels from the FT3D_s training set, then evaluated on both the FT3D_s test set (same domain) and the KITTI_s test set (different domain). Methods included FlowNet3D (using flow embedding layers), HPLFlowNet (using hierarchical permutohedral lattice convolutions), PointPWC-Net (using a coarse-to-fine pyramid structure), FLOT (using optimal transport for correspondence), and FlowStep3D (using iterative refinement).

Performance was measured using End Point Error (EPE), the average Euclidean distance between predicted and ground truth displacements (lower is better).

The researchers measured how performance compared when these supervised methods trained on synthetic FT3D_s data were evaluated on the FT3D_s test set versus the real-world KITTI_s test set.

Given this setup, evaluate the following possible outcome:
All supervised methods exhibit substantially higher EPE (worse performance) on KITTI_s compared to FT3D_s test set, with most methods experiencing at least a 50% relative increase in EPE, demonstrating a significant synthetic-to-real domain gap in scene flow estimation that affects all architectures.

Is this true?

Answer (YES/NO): NO